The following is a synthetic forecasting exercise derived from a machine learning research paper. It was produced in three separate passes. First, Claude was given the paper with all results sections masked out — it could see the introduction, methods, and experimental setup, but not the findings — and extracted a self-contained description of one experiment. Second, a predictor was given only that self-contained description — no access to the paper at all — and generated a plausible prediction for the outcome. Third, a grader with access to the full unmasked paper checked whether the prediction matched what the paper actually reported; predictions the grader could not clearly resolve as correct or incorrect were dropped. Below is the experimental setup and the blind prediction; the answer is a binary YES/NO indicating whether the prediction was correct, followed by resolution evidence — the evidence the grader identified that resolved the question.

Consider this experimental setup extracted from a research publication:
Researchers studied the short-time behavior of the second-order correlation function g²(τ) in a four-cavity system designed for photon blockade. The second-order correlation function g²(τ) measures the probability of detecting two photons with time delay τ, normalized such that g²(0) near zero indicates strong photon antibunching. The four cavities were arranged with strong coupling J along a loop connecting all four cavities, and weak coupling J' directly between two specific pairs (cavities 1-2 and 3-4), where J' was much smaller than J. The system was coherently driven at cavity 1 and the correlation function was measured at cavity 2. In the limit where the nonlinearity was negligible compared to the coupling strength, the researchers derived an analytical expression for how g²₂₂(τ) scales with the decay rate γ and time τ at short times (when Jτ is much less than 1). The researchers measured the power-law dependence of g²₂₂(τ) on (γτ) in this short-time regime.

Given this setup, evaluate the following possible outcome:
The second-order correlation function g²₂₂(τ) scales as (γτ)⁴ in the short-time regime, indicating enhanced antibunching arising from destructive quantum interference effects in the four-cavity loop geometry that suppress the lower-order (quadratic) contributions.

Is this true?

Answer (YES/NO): YES